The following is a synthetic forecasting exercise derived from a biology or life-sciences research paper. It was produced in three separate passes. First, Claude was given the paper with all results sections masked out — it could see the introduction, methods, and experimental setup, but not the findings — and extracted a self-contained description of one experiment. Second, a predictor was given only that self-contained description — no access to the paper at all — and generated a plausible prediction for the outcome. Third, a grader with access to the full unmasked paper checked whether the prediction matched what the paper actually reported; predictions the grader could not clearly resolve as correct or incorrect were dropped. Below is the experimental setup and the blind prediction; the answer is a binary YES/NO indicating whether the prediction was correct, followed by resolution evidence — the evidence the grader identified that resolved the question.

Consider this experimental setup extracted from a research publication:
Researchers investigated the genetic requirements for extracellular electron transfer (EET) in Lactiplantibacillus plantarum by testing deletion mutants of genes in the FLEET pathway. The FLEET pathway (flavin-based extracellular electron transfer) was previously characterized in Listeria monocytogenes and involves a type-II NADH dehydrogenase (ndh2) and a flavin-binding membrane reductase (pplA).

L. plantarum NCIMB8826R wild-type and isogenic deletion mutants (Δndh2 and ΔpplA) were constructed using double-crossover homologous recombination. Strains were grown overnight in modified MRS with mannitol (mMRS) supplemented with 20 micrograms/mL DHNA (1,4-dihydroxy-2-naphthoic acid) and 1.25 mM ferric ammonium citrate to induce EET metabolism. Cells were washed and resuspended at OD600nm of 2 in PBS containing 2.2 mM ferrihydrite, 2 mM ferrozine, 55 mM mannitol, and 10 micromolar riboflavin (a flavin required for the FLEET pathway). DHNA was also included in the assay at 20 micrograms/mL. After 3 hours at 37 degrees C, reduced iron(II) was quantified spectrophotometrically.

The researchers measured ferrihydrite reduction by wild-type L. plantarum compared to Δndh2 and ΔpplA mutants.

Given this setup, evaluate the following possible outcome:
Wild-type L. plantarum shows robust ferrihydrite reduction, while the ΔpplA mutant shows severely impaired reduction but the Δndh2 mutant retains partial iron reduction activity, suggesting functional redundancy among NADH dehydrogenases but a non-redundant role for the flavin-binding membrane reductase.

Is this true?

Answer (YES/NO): NO